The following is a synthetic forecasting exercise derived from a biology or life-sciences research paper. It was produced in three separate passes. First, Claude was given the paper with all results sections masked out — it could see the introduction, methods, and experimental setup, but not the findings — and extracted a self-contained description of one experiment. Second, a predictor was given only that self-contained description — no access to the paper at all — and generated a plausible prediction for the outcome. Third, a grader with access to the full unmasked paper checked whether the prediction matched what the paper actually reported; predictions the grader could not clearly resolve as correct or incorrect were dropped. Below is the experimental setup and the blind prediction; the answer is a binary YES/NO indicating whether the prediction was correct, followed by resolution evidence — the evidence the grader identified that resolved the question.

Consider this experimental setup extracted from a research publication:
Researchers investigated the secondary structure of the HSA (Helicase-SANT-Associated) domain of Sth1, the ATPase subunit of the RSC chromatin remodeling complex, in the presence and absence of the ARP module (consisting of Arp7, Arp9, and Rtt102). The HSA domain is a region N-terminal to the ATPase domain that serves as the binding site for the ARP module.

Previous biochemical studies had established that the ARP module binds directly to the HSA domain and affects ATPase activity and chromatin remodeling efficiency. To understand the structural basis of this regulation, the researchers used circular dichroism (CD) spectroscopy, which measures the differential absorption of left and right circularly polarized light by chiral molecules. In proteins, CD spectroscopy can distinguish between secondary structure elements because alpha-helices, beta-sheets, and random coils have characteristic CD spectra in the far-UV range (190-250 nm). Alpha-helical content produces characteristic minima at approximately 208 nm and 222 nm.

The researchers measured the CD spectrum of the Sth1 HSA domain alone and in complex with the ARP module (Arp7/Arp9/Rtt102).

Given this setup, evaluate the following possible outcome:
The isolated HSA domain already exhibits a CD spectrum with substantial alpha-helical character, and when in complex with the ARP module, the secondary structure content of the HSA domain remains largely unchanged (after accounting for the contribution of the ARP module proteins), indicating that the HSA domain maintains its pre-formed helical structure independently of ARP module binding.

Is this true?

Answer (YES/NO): NO